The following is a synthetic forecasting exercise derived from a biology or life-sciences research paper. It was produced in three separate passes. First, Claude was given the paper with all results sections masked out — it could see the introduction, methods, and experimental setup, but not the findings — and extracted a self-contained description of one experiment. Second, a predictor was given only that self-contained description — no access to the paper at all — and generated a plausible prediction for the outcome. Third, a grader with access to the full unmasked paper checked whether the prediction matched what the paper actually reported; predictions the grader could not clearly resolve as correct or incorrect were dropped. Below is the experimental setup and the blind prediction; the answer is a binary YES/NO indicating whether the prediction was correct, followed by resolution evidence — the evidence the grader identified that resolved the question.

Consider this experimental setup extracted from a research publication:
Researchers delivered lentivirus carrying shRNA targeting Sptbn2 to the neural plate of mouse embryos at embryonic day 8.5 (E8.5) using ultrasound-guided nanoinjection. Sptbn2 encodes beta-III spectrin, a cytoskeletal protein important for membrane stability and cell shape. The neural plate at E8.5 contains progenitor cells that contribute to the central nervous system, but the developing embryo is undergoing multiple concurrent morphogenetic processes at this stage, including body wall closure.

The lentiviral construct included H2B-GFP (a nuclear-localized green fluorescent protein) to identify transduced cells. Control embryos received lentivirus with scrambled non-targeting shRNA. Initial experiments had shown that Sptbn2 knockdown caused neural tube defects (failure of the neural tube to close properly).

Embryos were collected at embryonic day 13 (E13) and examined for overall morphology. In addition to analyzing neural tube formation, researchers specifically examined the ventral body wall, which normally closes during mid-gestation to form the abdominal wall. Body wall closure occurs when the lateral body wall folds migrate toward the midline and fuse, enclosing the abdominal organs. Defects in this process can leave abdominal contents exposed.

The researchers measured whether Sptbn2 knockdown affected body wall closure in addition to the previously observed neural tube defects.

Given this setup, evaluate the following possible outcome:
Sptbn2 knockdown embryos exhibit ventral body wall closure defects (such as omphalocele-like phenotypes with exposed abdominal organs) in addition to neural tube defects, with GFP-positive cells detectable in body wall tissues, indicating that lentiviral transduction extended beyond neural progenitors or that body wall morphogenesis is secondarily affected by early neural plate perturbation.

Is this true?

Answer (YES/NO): YES